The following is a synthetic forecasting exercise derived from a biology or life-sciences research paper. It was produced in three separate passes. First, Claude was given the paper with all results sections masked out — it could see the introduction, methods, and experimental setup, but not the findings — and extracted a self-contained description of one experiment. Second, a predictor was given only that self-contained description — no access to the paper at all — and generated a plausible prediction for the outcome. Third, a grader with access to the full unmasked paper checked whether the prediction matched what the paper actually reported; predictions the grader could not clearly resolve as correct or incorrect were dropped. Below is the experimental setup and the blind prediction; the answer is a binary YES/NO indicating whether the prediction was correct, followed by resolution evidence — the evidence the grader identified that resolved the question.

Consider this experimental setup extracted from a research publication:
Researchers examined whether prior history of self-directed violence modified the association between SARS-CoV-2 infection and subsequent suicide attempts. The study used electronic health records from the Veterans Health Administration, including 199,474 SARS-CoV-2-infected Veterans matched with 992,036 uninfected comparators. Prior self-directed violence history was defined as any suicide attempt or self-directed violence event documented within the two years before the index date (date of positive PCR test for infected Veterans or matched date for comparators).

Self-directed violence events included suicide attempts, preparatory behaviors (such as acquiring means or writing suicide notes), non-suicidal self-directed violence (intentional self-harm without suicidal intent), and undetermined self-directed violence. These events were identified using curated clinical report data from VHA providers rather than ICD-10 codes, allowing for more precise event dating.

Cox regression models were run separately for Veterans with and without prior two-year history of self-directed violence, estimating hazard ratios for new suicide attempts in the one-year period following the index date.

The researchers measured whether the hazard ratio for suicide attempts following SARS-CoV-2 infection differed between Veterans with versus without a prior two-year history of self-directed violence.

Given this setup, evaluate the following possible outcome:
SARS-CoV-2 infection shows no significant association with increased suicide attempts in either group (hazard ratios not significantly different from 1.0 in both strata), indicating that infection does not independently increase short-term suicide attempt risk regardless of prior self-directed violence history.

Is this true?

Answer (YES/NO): NO